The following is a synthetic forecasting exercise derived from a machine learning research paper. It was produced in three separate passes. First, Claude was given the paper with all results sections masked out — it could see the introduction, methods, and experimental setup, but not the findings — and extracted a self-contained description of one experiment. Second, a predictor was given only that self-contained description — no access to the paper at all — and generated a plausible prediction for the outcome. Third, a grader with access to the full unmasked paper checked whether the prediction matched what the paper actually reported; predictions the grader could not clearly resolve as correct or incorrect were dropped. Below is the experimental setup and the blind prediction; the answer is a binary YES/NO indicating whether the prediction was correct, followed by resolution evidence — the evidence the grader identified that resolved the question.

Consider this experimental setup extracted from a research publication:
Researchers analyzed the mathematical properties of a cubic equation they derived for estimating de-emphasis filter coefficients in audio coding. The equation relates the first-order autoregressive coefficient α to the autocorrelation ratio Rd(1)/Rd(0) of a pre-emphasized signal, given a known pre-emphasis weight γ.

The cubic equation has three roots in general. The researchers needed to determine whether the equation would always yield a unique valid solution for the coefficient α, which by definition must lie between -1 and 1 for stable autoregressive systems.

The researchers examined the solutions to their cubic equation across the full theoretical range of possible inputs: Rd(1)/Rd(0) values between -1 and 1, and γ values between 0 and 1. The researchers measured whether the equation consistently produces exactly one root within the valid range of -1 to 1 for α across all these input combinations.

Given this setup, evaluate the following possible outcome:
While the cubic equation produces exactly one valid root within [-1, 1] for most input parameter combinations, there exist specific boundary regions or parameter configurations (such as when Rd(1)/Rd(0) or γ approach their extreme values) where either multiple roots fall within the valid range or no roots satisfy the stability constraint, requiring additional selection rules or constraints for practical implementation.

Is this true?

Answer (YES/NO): NO